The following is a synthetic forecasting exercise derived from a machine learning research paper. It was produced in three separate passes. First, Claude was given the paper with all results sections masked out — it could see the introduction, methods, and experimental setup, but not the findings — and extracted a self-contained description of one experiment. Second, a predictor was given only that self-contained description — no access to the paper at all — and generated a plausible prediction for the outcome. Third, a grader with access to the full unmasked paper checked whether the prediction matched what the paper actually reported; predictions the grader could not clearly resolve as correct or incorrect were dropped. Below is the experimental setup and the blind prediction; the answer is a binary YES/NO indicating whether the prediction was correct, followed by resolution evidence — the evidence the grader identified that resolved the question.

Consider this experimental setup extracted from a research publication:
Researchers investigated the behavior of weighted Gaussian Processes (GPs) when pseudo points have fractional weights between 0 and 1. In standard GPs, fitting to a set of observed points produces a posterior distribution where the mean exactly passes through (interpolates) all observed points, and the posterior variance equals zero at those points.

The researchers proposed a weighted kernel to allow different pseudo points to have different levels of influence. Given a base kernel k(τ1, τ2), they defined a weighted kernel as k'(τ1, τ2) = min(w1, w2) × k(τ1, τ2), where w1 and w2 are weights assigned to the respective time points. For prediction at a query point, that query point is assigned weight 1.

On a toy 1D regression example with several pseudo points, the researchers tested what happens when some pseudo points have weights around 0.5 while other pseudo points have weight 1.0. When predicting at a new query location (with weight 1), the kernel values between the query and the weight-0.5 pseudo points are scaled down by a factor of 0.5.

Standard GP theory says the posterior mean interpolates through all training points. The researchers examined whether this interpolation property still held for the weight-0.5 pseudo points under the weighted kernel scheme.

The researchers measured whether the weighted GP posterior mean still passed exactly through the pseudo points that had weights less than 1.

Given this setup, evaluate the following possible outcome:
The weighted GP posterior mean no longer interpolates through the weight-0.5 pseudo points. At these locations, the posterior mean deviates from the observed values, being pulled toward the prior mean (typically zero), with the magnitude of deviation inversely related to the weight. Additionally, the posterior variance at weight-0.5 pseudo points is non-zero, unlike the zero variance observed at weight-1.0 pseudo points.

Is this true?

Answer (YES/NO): YES